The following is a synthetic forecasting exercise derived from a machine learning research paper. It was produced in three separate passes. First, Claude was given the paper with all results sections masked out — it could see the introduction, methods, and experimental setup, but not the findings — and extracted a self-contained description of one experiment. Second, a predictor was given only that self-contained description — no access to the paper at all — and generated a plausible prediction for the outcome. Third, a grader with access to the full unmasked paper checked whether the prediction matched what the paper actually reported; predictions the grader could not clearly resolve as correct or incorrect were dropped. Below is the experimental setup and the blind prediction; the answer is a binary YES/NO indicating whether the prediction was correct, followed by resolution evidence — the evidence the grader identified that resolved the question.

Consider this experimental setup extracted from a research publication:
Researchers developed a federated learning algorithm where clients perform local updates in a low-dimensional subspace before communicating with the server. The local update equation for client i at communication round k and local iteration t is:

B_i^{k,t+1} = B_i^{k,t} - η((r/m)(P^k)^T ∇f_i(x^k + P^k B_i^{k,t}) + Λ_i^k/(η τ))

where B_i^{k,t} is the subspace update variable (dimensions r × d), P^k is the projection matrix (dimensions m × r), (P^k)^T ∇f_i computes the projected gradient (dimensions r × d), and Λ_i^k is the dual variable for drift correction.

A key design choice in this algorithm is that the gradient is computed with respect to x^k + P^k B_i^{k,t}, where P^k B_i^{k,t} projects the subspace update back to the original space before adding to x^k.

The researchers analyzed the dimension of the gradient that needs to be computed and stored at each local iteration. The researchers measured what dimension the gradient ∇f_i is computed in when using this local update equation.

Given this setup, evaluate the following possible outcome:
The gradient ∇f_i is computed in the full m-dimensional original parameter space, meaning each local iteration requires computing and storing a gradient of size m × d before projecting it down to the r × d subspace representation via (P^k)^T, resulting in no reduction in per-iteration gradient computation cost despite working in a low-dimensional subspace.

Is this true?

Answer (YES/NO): NO